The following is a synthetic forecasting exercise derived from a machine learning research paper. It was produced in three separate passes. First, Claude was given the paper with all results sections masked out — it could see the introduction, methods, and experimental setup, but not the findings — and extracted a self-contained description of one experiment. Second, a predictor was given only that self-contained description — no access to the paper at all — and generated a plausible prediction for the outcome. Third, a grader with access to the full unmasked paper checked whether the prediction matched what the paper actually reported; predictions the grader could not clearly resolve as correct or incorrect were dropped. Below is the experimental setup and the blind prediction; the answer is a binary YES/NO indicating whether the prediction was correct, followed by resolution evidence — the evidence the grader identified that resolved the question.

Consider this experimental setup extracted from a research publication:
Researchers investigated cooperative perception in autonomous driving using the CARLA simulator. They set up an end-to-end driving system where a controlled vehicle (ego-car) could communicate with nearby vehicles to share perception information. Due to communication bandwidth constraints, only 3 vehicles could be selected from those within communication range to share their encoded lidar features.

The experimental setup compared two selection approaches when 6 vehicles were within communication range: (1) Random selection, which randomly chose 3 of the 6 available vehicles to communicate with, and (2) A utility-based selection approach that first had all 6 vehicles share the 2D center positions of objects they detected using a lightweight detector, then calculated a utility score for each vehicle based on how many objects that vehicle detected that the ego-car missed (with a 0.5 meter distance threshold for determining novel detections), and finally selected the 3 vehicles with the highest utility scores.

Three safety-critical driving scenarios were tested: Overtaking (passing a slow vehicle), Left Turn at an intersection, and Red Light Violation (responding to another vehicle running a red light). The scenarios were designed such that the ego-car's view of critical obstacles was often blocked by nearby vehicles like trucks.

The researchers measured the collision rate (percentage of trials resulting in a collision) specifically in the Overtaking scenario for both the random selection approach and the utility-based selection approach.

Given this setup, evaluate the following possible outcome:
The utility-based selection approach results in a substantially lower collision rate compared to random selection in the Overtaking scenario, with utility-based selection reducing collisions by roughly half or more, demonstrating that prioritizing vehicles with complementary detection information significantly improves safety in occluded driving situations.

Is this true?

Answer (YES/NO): NO